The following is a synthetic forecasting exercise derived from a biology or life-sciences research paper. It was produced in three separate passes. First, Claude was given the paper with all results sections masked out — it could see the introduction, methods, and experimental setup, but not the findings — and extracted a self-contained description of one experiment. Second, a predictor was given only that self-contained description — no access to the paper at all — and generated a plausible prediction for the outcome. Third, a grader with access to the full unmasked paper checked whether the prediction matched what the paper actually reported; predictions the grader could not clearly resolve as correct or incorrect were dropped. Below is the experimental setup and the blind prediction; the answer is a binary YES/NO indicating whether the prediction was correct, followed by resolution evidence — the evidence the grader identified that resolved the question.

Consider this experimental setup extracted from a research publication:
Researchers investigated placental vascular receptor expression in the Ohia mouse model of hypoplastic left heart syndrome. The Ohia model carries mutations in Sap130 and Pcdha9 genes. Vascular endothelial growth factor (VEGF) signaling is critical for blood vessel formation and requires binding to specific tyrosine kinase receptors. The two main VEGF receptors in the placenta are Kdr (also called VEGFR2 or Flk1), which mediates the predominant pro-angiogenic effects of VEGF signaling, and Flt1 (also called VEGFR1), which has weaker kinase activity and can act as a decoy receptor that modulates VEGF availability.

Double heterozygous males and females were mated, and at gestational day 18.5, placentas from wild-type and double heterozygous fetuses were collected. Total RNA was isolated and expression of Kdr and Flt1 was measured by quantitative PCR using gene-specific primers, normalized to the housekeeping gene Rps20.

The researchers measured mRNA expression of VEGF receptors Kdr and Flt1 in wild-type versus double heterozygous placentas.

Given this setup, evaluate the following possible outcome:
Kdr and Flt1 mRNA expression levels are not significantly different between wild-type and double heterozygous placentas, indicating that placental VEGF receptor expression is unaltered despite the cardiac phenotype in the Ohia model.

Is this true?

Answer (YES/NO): NO